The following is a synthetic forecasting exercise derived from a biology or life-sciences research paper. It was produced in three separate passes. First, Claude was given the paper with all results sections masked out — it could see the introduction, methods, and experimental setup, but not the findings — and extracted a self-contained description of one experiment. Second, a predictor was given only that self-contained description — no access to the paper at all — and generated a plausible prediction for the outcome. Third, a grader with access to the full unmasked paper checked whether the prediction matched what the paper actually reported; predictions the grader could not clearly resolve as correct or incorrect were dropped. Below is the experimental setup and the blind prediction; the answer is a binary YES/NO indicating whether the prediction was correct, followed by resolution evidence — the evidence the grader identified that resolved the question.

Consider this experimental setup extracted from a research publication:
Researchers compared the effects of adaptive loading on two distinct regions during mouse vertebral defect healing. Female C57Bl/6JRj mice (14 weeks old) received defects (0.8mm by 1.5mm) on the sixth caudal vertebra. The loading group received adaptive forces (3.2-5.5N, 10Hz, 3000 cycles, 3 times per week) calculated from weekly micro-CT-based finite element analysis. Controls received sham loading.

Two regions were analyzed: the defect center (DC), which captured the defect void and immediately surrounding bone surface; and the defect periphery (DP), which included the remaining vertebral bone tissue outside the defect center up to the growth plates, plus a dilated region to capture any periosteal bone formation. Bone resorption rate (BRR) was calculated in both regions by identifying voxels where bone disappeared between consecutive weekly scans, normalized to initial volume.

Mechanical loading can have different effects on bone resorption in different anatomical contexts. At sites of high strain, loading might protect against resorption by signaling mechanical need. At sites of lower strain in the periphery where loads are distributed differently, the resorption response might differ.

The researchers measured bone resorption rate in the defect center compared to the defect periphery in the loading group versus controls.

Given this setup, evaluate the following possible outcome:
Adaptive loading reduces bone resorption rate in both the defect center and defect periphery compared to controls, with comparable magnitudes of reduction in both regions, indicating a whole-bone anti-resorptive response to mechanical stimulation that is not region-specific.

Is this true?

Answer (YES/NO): NO